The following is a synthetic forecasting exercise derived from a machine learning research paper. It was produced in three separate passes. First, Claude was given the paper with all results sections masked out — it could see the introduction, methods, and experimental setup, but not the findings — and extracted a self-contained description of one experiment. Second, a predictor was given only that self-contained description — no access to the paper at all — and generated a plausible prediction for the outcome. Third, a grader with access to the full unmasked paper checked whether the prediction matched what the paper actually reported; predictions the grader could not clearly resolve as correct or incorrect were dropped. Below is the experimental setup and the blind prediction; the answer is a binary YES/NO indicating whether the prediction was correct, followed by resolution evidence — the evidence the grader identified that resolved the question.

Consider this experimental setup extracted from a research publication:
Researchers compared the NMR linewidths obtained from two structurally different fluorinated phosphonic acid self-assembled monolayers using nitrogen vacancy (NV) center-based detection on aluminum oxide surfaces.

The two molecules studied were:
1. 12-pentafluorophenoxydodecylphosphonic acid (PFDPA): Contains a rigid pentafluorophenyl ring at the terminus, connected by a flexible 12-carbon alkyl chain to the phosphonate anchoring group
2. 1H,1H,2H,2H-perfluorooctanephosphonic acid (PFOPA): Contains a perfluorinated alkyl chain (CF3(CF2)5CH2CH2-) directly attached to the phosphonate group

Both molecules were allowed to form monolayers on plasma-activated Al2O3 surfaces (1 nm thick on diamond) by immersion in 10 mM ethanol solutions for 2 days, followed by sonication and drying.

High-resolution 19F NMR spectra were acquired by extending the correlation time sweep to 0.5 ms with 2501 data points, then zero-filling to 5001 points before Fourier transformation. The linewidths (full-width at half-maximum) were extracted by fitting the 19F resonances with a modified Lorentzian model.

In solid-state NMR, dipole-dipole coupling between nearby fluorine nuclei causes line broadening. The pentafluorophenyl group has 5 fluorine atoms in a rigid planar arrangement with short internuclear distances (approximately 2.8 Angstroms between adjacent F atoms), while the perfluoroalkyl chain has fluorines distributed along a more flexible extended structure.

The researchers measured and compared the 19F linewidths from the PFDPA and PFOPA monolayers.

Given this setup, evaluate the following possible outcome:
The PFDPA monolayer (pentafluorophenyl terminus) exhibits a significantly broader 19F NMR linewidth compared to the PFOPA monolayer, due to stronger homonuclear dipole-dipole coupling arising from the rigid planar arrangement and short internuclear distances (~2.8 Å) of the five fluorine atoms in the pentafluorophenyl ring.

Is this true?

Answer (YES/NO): NO